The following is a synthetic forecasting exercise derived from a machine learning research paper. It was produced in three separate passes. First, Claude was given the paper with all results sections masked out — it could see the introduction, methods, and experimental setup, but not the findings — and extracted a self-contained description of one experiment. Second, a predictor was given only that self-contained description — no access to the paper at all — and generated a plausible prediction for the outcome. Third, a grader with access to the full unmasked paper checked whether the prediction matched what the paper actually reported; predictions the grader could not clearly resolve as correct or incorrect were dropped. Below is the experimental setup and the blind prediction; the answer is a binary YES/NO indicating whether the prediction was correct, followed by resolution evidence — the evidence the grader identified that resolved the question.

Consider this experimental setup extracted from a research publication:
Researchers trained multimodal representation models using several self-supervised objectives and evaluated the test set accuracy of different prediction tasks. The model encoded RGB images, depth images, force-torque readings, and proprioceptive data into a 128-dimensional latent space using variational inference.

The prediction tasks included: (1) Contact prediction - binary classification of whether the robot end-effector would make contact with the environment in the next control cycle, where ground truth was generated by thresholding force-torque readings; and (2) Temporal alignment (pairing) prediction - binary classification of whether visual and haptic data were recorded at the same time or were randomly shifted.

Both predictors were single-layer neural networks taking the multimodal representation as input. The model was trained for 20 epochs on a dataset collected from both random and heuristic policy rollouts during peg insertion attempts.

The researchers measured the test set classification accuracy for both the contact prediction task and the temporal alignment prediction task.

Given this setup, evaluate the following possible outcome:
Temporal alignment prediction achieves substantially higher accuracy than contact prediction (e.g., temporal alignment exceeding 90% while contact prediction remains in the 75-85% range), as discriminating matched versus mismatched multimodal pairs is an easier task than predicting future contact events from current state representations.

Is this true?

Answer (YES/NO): NO